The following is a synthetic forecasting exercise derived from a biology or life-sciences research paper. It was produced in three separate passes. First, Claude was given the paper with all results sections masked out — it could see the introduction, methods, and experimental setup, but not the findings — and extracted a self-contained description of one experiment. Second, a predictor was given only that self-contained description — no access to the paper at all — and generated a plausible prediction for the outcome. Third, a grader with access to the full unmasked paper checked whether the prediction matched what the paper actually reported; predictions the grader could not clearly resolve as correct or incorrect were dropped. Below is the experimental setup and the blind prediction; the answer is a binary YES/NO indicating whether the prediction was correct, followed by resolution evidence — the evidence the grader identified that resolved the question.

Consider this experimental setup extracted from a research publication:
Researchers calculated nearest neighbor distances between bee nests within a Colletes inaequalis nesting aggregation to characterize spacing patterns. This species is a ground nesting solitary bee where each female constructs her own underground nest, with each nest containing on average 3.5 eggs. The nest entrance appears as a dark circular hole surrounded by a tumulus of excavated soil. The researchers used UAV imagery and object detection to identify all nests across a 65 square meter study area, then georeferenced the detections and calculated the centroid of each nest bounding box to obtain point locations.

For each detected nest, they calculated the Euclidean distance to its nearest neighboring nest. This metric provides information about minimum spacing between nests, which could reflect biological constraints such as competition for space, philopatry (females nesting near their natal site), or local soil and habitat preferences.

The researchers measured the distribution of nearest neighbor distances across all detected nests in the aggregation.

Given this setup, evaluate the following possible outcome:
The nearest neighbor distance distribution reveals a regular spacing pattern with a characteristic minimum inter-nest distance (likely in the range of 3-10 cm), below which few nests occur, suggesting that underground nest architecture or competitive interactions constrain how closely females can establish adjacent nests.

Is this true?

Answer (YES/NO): NO